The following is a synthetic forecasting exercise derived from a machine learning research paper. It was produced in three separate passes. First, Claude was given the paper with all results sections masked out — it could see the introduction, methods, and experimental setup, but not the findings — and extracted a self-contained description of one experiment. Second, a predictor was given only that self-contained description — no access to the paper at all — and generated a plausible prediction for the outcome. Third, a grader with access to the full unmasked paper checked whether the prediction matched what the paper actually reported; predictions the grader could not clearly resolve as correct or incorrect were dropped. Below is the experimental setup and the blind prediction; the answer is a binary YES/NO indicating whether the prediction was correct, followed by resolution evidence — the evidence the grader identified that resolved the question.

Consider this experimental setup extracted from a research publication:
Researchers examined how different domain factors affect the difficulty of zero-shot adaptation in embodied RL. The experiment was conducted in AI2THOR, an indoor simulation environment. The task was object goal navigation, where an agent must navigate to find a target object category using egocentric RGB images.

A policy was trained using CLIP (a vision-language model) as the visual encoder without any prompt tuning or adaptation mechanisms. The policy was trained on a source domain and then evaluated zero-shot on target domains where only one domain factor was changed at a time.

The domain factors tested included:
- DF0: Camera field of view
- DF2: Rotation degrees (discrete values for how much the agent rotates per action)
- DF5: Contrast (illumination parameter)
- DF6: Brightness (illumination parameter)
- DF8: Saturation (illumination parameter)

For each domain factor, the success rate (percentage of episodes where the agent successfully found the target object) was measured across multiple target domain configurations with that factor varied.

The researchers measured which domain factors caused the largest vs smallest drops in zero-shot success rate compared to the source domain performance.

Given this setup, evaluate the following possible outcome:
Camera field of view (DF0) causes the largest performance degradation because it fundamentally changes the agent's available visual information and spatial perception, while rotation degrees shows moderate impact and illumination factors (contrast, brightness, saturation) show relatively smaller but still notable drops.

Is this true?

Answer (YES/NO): NO